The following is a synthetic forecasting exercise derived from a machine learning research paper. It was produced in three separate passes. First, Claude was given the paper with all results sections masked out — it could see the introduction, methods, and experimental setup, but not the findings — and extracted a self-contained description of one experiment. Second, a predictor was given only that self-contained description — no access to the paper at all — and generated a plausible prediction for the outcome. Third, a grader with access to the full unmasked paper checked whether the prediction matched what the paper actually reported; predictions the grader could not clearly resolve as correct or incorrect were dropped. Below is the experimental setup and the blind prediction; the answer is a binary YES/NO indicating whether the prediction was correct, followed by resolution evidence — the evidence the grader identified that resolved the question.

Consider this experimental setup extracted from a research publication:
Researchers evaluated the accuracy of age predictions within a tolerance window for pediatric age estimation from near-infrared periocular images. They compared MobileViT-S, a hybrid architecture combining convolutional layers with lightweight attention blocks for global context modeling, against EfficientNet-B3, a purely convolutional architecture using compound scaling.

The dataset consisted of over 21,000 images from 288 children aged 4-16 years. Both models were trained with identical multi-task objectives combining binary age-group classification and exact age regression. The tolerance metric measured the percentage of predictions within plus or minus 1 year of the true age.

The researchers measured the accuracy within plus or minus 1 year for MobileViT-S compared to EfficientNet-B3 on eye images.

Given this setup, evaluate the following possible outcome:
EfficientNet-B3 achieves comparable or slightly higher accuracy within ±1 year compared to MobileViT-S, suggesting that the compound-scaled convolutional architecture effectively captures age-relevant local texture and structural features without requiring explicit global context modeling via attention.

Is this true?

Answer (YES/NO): NO